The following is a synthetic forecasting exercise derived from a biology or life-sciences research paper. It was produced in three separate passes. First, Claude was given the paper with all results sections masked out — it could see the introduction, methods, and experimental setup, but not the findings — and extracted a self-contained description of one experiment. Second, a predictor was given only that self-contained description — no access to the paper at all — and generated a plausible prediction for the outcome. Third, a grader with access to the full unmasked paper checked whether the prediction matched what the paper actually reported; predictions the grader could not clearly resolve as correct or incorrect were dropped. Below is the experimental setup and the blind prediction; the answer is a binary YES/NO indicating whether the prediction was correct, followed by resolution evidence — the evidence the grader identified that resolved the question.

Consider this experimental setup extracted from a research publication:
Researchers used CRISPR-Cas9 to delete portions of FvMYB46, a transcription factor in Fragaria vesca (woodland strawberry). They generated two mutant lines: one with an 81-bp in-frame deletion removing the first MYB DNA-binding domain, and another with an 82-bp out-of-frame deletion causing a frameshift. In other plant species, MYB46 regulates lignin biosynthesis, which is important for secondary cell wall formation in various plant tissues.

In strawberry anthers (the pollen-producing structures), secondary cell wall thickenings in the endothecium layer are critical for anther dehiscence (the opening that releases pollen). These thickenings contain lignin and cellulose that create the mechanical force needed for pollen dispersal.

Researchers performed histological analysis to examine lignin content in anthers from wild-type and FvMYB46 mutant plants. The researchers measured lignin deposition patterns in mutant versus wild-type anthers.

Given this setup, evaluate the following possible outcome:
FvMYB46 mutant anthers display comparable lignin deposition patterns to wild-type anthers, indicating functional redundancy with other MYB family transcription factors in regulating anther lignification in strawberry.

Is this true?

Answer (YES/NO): NO